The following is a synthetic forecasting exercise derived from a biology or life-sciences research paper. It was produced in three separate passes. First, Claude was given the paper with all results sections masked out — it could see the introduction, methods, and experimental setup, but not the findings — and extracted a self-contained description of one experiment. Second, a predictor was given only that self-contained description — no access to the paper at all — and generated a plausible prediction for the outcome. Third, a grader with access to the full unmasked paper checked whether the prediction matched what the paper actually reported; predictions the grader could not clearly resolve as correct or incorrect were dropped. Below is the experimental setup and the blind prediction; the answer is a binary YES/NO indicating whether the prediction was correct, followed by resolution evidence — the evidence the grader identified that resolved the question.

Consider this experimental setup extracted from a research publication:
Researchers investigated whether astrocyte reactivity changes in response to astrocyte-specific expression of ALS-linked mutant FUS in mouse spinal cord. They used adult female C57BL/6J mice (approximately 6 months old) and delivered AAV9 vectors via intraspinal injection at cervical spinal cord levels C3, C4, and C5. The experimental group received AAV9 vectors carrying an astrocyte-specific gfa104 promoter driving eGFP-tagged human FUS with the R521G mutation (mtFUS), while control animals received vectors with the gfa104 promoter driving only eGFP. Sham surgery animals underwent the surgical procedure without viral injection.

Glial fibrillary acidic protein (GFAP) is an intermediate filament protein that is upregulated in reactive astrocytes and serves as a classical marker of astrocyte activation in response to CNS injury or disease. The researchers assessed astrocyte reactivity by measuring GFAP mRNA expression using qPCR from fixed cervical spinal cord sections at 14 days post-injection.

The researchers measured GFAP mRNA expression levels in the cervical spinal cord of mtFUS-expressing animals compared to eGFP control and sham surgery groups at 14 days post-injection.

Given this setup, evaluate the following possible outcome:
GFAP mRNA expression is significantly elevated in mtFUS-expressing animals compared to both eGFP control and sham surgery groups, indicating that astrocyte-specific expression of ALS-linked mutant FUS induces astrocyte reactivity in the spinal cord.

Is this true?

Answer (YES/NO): YES